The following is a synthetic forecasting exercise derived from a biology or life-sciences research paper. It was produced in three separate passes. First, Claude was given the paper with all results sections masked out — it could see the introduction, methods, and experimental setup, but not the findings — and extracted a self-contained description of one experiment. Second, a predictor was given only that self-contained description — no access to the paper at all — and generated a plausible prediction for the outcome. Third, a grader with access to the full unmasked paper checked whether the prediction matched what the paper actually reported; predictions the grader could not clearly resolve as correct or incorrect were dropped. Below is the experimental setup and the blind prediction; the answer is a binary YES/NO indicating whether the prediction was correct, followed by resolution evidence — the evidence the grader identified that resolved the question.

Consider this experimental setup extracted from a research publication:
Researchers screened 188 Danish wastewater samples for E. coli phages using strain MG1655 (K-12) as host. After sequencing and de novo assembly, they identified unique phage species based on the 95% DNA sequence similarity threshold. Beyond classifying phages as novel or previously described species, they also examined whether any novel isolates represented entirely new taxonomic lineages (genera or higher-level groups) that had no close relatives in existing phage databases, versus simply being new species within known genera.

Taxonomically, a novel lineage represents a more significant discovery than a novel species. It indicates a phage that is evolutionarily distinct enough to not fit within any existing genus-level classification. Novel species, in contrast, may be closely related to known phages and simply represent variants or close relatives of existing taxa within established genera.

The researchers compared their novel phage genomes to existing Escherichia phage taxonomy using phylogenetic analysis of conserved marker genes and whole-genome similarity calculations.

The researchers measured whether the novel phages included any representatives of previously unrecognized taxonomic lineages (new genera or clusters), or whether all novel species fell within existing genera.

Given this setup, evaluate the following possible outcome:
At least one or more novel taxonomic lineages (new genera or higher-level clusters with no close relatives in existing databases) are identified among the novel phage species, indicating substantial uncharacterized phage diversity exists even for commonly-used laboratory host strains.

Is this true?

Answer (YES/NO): YES